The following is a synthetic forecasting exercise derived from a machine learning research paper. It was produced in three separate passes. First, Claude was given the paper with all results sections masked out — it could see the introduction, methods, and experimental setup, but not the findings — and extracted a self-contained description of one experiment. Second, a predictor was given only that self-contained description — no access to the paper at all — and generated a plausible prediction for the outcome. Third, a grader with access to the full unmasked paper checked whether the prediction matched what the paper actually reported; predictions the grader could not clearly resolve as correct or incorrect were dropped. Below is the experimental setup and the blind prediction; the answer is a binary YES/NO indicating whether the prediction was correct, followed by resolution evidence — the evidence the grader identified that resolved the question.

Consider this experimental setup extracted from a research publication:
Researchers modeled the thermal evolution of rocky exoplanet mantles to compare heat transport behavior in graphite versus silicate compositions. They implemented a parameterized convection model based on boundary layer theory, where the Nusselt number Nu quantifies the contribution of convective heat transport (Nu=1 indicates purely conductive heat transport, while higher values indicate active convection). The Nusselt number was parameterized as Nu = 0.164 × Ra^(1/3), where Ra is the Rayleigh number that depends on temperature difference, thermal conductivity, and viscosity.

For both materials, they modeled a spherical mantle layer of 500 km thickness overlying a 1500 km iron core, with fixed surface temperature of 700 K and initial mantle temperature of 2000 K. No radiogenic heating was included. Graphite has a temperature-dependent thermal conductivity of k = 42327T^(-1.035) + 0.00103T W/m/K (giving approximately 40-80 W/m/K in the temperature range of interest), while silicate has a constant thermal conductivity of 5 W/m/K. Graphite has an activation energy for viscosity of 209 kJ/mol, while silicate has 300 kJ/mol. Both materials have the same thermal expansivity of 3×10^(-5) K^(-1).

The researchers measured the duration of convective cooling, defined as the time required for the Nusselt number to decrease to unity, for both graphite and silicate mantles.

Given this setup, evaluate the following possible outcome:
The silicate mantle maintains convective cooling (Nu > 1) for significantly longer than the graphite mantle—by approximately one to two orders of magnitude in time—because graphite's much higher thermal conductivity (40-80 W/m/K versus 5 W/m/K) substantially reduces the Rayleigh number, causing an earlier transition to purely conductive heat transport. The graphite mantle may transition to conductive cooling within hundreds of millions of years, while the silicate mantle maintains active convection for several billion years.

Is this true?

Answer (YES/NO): YES